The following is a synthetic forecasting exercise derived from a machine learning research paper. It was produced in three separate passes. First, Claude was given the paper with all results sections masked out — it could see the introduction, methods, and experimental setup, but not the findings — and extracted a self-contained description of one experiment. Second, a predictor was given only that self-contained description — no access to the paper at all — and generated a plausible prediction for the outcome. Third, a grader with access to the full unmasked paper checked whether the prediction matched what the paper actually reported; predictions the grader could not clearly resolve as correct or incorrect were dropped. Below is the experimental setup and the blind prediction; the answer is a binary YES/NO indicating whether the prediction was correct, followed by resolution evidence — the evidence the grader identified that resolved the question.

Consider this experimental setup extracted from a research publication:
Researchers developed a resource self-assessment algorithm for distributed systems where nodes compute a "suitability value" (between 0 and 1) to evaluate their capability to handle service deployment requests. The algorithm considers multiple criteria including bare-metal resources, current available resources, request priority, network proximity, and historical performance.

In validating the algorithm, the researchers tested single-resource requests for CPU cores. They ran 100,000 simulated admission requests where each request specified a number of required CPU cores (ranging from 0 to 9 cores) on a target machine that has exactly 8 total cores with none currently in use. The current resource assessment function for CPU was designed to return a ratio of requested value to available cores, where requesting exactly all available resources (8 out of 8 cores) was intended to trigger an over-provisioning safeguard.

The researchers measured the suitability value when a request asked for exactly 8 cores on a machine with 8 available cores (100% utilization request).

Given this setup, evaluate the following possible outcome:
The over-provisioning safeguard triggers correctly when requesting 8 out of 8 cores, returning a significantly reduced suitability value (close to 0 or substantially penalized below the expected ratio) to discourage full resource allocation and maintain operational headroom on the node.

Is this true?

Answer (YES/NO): YES